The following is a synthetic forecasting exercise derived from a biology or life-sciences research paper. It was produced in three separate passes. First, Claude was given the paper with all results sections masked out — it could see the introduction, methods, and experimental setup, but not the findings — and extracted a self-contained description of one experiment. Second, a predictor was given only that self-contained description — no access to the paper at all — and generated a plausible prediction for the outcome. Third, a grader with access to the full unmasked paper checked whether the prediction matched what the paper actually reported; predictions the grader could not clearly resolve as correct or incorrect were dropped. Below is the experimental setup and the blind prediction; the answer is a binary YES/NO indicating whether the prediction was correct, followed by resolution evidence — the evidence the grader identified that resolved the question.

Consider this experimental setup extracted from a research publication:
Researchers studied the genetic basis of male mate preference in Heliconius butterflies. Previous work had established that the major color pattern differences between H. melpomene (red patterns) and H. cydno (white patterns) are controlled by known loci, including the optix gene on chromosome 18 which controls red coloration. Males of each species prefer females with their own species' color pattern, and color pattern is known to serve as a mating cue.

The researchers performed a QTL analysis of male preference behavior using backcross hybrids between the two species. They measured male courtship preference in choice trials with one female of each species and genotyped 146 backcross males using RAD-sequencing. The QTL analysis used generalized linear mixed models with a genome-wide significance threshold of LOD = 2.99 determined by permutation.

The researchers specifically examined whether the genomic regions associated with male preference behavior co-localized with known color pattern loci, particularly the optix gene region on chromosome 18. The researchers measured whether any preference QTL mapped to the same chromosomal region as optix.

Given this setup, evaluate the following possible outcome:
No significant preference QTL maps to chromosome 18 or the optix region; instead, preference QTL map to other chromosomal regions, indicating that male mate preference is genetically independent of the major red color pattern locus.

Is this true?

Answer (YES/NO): NO